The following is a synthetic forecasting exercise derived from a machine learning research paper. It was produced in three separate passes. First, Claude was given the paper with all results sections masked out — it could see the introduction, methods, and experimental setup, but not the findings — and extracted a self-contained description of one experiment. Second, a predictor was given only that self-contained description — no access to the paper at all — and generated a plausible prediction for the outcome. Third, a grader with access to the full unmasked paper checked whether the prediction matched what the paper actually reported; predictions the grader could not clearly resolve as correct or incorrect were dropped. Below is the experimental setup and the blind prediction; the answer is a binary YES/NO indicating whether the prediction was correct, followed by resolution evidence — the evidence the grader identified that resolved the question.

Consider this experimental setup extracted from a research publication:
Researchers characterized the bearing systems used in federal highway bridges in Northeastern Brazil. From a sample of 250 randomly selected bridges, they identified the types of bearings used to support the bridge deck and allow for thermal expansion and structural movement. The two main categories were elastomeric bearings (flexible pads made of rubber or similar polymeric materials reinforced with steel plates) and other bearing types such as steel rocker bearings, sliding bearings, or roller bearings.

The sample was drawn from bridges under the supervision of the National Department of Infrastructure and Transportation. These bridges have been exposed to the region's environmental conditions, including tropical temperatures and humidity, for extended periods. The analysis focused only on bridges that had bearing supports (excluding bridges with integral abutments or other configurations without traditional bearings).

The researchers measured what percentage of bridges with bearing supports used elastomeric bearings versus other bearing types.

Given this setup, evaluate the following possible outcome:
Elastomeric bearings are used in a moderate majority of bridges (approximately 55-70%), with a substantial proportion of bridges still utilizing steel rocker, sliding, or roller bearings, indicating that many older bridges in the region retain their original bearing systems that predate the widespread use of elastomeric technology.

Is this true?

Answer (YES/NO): NO